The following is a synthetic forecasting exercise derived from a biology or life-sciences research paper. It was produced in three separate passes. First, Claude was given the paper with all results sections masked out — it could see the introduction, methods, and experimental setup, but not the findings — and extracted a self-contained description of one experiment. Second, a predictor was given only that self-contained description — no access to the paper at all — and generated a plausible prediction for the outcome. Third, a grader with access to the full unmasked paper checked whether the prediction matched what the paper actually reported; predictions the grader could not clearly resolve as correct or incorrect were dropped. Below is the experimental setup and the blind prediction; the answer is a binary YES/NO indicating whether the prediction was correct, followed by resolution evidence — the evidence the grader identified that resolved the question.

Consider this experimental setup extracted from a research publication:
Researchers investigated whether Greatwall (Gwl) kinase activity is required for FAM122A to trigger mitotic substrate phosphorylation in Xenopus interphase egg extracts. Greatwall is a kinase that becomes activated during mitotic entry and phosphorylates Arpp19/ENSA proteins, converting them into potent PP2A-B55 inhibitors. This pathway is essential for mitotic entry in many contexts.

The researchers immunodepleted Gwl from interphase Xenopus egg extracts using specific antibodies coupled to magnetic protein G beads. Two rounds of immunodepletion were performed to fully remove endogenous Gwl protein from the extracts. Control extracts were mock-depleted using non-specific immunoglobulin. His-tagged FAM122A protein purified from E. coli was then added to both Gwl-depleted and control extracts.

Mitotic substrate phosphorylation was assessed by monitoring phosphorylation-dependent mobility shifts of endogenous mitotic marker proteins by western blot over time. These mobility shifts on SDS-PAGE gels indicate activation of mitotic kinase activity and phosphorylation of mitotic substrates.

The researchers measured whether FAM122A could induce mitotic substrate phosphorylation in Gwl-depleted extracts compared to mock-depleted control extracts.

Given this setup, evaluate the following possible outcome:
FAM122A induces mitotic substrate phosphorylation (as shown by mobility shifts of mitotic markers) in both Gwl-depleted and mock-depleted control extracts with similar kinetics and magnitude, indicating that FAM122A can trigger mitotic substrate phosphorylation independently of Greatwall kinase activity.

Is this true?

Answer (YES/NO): YES